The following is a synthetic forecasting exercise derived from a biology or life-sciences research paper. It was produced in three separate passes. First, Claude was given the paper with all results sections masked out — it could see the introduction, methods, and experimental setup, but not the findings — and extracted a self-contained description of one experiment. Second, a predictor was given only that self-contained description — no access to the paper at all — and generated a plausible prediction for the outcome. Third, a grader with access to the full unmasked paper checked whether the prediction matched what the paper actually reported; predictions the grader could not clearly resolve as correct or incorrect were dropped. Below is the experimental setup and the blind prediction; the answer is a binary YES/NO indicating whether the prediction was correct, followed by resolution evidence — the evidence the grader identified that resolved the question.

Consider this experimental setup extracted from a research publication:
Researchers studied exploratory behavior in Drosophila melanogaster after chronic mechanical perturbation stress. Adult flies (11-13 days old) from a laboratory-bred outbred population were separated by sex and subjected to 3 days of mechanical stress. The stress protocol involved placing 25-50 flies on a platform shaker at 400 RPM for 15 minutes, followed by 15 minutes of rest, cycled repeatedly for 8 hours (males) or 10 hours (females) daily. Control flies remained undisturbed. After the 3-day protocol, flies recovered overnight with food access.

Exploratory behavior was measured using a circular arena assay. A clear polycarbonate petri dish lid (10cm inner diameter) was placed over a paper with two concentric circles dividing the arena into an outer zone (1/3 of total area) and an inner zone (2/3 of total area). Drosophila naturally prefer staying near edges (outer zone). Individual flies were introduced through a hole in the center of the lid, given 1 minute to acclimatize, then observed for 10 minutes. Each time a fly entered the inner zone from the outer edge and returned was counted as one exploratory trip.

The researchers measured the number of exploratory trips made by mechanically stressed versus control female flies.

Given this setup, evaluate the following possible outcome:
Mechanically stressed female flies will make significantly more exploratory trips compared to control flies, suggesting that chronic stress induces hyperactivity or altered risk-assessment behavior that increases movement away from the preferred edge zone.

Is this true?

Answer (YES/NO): NO